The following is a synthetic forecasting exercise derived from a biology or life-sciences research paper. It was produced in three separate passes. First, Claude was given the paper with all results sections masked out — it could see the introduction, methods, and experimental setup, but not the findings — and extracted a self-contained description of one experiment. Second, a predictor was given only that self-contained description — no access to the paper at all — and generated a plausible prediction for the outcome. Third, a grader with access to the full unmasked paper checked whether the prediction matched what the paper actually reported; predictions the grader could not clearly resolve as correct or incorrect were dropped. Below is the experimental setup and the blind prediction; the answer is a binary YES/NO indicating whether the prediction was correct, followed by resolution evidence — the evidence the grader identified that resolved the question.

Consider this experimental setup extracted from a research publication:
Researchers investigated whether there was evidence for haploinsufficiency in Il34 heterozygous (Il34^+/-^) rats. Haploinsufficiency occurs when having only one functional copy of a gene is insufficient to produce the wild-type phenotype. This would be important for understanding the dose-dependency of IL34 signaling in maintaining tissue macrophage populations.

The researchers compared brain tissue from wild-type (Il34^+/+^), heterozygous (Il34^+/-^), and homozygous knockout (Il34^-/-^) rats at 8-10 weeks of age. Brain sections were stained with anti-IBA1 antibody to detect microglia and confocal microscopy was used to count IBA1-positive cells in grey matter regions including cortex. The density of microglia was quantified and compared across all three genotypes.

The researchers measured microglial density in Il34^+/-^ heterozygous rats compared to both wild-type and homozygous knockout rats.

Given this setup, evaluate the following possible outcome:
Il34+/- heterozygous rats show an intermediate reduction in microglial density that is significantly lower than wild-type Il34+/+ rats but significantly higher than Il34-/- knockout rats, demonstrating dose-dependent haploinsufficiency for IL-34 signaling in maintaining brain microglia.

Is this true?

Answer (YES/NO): YES